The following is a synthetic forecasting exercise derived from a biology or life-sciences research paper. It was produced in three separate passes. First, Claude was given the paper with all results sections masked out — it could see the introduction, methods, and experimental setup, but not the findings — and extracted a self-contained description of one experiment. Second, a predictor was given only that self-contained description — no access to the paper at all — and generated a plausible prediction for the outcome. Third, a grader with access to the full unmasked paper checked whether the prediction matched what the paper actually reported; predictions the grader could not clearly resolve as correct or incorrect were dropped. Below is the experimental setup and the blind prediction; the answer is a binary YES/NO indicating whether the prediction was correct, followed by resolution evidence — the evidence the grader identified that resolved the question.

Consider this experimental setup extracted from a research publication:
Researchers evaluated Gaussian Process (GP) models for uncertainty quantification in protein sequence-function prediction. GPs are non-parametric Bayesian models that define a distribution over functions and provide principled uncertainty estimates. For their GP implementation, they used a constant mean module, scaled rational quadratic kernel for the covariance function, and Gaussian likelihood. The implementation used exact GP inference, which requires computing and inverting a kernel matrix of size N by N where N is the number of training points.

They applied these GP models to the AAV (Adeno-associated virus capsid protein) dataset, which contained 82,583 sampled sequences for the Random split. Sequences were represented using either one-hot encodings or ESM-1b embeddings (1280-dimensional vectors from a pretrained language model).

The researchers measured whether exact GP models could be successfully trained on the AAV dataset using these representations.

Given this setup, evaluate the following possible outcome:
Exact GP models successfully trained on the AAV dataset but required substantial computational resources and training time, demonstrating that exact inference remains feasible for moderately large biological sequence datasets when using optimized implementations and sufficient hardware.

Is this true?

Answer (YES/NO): NO